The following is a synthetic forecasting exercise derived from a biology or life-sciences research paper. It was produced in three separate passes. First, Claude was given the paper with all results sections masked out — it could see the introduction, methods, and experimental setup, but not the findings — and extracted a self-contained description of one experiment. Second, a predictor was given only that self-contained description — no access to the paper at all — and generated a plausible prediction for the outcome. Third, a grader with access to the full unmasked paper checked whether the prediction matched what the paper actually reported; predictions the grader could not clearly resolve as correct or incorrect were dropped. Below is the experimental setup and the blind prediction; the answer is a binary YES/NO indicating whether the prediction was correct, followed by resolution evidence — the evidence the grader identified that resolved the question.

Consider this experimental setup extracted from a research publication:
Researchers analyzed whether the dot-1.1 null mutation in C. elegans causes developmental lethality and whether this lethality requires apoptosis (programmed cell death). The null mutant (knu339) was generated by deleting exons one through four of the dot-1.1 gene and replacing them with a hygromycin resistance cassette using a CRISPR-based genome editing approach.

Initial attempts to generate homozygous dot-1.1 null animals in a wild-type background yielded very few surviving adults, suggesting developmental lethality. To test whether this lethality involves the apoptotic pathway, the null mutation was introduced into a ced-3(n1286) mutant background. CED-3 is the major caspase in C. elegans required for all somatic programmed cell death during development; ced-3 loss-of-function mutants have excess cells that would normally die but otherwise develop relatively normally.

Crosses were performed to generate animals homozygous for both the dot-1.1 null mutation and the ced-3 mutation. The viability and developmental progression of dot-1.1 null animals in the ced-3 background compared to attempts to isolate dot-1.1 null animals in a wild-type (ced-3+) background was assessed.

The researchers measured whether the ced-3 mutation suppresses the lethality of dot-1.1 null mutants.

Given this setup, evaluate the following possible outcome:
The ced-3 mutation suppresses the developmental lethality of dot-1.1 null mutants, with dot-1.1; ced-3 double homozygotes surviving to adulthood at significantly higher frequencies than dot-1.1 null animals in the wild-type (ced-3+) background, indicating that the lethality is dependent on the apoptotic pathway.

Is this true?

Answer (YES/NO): YES